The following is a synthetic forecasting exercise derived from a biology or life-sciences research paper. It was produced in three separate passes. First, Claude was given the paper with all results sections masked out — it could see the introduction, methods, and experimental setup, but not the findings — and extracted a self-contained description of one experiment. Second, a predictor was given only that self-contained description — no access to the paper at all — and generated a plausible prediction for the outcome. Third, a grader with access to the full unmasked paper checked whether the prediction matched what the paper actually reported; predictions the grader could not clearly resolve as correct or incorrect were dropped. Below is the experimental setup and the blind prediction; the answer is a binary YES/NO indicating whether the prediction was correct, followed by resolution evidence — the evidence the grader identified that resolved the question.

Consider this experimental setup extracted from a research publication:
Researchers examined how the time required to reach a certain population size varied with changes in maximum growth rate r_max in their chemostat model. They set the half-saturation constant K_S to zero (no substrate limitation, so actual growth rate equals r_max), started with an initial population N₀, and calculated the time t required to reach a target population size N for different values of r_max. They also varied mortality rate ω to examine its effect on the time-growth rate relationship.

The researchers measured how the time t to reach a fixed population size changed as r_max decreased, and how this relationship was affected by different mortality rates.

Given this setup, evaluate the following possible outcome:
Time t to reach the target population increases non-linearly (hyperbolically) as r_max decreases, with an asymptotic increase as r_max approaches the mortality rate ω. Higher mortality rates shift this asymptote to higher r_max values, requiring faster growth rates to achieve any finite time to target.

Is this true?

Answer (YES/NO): NO